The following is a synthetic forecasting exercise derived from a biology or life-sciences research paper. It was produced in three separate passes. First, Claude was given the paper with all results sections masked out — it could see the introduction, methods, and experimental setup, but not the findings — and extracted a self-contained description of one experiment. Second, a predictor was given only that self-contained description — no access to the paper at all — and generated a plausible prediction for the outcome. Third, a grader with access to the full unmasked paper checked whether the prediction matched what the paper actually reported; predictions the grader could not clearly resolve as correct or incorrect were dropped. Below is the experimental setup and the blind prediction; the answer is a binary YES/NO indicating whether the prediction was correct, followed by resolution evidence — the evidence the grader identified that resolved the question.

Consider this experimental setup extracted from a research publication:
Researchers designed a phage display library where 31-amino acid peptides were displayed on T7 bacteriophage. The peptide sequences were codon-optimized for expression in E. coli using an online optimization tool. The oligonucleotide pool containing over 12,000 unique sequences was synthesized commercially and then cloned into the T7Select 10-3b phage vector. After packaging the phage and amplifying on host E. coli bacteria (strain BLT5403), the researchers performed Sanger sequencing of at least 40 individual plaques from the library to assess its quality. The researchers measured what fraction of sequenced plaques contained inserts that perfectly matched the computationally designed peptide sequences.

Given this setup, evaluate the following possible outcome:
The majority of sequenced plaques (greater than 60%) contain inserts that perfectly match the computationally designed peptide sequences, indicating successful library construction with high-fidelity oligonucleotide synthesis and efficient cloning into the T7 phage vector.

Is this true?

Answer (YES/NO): NO